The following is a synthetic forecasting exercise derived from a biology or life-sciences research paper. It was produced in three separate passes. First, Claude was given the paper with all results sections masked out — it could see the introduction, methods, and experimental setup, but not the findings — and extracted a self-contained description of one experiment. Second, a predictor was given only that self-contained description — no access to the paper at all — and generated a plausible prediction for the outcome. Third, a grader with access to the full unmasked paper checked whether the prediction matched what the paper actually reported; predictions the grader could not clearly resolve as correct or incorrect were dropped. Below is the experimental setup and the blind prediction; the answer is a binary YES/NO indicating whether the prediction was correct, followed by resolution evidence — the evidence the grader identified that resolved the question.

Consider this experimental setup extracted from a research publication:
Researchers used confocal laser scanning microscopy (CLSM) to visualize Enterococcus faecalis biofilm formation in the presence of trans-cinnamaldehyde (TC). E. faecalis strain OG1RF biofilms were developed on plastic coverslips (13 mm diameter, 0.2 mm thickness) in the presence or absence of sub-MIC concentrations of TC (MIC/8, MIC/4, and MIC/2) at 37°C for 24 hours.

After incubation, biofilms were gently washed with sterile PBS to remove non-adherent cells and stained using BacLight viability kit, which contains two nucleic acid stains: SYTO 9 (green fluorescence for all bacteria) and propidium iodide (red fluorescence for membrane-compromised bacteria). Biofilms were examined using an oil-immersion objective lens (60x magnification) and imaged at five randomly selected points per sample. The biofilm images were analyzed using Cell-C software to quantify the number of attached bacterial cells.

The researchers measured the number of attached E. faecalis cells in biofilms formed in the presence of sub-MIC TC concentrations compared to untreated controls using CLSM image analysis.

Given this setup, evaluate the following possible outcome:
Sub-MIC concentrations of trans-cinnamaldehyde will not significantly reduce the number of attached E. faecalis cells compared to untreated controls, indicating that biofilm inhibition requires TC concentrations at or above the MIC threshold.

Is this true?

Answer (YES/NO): NO